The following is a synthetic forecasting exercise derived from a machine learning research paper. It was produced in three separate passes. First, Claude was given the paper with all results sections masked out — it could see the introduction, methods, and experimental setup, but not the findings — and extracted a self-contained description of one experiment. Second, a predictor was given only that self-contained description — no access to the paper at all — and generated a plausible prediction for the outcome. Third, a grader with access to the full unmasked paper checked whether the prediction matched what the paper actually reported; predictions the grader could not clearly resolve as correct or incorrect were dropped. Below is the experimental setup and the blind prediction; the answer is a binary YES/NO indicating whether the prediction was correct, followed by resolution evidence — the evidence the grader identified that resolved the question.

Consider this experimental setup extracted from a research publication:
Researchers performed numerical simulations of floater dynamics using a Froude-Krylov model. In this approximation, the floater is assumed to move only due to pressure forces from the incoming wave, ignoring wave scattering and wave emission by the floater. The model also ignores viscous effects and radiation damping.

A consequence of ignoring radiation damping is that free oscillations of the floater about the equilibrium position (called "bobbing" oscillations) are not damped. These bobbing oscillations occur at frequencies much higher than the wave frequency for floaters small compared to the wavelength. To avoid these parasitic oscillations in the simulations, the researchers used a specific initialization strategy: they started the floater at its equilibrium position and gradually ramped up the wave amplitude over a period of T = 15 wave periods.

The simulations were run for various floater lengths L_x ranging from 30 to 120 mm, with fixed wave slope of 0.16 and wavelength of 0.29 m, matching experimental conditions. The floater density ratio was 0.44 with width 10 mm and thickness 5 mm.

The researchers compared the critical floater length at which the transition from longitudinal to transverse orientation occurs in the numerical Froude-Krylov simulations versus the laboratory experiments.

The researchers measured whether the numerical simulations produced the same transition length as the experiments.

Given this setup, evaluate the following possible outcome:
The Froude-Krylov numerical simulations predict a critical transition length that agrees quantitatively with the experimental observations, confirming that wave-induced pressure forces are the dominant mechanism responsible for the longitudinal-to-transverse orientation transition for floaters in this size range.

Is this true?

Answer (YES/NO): YES